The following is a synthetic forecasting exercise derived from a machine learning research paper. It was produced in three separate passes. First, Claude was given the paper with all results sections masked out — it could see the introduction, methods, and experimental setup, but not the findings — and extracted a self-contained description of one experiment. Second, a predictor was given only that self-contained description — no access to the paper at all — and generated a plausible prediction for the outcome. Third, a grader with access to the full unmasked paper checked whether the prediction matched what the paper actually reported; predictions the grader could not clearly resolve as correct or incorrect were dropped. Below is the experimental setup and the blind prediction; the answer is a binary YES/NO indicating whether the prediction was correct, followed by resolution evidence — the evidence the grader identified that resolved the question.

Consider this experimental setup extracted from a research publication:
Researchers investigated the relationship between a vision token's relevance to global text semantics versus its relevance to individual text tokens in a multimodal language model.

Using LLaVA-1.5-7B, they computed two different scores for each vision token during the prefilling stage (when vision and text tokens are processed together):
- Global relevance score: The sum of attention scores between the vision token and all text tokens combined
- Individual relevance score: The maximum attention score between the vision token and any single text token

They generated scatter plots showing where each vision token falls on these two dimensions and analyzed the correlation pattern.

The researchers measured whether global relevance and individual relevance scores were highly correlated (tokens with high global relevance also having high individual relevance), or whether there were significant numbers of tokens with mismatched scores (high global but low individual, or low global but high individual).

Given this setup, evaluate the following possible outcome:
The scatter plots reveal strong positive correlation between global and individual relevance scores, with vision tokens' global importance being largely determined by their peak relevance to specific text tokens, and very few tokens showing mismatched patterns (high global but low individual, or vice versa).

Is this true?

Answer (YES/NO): NO